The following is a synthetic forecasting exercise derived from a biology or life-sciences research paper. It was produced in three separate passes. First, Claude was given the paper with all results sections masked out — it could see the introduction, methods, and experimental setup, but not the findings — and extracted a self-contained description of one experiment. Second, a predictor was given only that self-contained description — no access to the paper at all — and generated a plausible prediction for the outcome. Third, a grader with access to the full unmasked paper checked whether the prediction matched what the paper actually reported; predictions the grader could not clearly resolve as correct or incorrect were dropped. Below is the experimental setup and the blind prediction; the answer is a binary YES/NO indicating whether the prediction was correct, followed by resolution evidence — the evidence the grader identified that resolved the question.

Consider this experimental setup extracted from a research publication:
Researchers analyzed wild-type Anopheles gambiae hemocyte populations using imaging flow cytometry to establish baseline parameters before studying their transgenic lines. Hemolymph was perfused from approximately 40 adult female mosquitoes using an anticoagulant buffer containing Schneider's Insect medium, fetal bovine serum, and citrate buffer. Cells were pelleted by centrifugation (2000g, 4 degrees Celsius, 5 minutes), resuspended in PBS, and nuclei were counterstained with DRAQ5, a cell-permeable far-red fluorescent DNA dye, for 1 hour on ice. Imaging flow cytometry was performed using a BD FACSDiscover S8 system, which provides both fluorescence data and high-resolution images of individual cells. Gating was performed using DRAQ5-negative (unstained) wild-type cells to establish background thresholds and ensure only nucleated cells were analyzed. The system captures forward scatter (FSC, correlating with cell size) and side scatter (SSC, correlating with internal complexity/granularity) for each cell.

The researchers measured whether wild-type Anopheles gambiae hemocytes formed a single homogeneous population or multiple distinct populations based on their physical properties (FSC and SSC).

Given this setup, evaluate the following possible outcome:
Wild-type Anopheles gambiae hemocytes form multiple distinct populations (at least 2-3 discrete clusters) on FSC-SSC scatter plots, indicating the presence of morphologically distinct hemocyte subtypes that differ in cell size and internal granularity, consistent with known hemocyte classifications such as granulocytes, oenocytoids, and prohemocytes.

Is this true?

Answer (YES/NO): YES